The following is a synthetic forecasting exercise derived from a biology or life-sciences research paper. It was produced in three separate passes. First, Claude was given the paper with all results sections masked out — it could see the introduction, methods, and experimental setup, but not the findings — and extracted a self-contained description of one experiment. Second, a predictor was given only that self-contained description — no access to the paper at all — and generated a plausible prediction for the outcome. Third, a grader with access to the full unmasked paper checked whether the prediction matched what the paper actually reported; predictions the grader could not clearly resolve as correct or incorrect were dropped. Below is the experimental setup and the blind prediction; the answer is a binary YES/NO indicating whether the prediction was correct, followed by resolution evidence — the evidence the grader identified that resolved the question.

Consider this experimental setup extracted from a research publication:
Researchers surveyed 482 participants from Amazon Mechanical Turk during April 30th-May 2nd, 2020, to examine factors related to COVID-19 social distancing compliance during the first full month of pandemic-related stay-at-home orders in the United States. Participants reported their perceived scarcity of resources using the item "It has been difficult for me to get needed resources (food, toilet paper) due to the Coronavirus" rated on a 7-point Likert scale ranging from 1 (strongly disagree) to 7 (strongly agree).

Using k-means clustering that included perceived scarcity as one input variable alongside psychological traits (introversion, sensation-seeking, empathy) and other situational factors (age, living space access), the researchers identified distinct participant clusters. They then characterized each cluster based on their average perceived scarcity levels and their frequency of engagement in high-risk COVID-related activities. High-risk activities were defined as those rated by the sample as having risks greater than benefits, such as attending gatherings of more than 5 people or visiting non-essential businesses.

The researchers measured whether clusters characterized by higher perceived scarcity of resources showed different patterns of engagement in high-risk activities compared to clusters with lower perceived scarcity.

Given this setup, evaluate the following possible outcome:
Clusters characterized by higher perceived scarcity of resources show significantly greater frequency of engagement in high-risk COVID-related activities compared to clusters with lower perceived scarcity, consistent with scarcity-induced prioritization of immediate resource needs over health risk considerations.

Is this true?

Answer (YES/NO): YES